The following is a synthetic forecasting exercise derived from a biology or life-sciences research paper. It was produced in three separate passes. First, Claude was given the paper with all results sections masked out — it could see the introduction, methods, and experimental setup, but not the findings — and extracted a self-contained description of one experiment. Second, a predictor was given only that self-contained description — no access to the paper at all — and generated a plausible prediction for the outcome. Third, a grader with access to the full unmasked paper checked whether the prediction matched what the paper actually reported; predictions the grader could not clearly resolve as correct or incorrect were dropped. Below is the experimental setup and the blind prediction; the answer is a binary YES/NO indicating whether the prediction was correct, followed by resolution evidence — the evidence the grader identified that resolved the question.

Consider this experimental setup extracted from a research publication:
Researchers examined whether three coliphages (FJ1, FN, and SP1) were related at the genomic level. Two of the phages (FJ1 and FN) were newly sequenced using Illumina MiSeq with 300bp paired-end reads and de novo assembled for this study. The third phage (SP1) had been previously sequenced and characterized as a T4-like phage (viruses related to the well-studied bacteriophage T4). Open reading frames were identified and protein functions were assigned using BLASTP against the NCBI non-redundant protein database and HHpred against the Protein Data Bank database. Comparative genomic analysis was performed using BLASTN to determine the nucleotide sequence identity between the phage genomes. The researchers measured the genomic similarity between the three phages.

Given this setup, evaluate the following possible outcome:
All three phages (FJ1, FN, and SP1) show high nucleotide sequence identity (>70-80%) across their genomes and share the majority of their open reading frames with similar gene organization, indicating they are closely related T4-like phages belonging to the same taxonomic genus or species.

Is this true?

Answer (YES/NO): YES